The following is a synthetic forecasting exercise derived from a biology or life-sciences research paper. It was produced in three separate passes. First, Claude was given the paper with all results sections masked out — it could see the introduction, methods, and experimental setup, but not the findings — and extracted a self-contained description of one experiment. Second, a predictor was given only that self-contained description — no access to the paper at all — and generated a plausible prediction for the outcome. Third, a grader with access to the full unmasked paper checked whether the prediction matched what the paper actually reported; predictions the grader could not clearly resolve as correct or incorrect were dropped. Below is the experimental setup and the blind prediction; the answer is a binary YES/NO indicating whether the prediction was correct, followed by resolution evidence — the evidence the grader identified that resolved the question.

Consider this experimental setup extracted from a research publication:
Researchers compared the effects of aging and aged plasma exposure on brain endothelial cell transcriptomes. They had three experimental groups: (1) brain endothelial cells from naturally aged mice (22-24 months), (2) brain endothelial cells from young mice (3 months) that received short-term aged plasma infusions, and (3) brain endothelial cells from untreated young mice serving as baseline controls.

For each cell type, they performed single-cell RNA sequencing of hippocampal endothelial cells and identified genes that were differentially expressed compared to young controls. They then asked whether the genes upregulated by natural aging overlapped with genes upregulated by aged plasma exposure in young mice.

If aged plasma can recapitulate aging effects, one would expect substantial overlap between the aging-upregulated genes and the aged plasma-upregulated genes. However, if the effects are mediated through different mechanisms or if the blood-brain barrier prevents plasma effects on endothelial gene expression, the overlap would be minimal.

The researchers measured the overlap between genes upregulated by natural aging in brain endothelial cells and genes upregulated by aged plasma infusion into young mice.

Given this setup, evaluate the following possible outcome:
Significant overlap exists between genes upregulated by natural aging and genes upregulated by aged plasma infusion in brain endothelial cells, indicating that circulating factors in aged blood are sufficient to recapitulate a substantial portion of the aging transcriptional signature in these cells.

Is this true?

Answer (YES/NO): YES